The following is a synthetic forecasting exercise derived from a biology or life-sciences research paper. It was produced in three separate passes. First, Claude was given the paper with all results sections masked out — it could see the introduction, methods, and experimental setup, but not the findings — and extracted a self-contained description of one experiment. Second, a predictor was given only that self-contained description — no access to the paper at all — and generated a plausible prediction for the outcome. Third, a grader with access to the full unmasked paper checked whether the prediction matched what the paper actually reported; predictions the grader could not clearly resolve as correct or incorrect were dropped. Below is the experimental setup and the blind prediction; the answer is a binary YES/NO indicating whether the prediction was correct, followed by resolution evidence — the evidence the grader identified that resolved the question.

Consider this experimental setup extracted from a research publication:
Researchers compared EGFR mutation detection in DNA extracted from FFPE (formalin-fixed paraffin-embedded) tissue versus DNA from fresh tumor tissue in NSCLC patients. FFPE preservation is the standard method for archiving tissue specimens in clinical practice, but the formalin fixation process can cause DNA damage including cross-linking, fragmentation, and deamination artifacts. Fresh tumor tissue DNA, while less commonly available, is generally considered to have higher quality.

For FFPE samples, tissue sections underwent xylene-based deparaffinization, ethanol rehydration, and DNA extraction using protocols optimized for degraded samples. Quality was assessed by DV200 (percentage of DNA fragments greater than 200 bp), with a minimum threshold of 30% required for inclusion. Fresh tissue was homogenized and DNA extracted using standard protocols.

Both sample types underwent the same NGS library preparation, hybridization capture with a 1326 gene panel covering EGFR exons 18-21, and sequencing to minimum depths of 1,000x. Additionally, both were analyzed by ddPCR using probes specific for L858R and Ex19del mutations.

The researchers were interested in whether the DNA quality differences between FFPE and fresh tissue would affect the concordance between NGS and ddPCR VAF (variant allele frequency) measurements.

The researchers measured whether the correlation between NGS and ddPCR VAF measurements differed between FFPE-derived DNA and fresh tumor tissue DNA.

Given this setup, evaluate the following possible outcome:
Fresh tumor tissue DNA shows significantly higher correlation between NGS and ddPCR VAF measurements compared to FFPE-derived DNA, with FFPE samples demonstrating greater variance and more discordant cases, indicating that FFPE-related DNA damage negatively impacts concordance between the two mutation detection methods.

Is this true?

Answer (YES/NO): NO